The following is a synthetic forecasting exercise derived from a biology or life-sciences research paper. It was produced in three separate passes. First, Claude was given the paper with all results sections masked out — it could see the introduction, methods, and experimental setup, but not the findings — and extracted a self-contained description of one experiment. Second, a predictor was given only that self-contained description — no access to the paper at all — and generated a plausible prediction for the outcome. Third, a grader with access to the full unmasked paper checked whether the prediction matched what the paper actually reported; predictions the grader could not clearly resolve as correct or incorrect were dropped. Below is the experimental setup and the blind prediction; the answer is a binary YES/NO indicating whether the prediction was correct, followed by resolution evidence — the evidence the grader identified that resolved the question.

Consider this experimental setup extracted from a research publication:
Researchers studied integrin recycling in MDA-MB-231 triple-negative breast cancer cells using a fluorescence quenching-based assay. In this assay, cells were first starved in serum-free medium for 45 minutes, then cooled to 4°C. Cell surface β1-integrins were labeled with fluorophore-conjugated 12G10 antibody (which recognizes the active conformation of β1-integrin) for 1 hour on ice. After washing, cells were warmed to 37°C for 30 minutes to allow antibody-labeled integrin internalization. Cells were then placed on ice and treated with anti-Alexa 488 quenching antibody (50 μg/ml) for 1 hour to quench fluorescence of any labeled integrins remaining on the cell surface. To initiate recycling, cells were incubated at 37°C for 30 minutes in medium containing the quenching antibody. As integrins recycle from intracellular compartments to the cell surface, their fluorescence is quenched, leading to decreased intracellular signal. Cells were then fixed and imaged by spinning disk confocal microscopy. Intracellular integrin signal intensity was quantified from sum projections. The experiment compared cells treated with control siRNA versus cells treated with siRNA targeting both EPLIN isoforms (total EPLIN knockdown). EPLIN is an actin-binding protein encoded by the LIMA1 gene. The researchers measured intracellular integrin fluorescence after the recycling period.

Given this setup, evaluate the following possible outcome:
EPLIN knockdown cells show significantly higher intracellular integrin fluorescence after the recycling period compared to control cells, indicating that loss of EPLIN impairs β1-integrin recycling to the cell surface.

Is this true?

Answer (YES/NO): YES